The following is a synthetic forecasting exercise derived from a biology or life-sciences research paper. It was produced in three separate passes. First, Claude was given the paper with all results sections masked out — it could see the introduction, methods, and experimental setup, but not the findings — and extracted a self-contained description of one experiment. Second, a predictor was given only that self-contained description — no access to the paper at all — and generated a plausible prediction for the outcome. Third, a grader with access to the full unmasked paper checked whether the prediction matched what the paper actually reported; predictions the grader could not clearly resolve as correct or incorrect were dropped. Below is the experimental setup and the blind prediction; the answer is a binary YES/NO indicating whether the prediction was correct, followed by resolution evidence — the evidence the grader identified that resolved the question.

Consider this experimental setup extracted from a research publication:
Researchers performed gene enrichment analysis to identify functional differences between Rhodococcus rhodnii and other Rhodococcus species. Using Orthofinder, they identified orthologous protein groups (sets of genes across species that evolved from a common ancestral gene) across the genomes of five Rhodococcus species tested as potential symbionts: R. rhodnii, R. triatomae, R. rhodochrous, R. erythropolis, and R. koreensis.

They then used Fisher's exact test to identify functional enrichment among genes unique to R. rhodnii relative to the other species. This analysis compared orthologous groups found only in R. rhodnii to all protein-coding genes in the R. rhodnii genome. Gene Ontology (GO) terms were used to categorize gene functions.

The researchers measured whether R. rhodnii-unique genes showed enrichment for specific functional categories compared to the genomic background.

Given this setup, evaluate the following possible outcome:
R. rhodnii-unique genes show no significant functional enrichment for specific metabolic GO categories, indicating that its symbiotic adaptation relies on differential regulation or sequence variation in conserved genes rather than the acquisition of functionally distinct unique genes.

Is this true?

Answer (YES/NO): NO